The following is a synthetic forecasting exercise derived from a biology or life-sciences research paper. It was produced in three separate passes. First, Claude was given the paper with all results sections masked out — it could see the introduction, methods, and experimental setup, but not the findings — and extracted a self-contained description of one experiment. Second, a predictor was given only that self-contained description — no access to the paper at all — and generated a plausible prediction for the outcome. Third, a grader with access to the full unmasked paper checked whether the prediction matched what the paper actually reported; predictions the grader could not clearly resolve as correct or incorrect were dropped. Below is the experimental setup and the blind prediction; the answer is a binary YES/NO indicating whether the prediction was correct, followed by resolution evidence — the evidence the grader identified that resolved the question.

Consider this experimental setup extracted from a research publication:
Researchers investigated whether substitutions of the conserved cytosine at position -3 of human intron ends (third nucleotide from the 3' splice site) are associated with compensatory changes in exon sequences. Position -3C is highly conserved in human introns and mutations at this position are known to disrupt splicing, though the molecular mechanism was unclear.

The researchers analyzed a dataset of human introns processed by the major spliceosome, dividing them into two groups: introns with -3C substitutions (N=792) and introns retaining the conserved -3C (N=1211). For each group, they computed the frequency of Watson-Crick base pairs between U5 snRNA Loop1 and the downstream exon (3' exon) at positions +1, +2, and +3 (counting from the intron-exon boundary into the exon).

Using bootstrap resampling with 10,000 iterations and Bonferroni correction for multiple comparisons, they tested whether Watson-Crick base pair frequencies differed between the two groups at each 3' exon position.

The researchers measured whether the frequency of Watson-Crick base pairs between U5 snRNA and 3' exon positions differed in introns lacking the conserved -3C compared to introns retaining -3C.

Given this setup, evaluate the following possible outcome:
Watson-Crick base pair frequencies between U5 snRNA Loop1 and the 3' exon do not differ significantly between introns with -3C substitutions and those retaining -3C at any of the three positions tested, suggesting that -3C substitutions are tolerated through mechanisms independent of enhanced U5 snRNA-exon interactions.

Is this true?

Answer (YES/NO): NO